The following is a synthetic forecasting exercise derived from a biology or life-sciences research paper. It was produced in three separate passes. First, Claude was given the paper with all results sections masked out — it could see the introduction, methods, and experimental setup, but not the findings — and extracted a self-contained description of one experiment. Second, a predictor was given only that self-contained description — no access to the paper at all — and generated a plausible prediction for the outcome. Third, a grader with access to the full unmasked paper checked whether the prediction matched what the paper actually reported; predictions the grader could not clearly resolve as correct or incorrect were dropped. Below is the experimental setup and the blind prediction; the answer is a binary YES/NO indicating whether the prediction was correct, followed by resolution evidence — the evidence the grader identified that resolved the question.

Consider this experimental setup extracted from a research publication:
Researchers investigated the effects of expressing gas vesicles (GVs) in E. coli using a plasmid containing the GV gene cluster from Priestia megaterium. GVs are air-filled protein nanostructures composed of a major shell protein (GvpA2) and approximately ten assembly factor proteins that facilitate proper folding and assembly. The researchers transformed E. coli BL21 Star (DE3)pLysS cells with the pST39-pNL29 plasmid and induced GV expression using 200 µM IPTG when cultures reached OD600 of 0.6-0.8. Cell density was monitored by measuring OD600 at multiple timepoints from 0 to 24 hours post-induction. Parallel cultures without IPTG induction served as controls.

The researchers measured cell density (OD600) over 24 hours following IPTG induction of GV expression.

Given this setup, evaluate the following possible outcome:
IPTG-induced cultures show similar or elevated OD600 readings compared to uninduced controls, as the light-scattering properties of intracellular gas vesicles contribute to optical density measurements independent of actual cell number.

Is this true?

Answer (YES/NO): NO